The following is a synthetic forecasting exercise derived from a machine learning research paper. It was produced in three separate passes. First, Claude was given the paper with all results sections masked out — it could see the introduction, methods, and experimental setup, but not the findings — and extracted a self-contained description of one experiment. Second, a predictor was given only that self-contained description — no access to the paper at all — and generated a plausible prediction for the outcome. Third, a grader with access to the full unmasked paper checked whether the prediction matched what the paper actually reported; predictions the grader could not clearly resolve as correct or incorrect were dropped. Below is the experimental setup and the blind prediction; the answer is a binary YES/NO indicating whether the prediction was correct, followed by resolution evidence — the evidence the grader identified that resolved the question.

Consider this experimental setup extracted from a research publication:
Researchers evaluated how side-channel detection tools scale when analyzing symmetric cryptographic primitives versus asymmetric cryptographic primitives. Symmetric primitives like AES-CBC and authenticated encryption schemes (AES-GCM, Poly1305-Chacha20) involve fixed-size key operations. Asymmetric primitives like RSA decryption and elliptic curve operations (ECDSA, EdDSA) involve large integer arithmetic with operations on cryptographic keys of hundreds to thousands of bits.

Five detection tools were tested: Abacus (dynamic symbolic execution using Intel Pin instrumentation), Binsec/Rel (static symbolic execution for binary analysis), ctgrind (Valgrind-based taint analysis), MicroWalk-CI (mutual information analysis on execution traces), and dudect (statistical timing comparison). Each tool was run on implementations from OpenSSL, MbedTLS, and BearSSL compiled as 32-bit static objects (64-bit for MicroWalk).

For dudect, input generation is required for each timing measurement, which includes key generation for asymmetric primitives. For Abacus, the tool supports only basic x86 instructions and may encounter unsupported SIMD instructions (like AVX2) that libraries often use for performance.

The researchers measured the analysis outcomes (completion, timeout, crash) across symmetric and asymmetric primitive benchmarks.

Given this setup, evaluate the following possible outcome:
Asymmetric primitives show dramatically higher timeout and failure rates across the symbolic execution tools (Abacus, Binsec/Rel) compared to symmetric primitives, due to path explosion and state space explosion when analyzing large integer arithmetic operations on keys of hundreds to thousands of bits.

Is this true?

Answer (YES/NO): YES